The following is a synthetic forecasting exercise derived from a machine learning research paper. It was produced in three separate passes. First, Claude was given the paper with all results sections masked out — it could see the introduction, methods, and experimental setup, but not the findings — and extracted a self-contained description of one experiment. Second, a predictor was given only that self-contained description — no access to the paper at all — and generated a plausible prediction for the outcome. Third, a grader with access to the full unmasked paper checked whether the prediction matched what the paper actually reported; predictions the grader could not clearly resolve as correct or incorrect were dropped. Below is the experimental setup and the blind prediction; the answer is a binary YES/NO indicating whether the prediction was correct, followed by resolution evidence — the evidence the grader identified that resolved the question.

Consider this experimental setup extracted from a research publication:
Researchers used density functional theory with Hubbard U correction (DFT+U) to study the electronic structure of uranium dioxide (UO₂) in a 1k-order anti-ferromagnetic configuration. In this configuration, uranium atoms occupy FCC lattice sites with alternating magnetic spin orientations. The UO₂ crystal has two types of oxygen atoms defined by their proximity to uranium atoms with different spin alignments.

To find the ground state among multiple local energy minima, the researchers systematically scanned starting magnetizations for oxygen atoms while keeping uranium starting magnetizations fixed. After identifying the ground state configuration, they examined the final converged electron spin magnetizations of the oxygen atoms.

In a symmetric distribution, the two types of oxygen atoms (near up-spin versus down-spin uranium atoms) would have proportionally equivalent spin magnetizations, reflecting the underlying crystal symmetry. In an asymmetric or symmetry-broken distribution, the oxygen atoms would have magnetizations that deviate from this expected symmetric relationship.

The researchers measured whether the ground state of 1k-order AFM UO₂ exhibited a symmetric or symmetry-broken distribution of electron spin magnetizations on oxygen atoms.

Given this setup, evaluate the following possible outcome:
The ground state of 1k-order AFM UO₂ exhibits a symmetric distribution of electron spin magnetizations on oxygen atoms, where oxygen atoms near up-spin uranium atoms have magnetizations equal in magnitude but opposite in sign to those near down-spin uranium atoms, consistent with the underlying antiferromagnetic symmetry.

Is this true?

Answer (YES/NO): NO